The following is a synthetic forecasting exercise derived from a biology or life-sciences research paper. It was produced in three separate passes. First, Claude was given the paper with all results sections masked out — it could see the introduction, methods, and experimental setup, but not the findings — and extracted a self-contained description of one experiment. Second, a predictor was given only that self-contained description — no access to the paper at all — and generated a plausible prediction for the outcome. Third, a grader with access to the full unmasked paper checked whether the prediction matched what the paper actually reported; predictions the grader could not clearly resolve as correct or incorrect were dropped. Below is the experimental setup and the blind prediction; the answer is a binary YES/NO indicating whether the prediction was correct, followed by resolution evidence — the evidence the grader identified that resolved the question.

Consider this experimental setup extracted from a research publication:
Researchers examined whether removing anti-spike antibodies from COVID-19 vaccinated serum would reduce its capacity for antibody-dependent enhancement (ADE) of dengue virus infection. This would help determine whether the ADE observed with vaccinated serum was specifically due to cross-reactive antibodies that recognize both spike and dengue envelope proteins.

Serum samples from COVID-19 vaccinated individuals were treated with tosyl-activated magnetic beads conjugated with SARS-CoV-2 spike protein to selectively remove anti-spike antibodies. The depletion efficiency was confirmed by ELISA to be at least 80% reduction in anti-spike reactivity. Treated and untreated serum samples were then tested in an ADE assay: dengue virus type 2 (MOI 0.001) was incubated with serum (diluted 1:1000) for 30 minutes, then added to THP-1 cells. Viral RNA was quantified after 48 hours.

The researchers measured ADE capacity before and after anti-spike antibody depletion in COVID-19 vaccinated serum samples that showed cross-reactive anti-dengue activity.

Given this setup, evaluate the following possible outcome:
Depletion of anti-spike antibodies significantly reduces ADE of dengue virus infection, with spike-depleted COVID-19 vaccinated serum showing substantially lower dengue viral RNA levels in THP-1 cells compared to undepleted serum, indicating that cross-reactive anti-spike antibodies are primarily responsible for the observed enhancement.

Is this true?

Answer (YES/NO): YES